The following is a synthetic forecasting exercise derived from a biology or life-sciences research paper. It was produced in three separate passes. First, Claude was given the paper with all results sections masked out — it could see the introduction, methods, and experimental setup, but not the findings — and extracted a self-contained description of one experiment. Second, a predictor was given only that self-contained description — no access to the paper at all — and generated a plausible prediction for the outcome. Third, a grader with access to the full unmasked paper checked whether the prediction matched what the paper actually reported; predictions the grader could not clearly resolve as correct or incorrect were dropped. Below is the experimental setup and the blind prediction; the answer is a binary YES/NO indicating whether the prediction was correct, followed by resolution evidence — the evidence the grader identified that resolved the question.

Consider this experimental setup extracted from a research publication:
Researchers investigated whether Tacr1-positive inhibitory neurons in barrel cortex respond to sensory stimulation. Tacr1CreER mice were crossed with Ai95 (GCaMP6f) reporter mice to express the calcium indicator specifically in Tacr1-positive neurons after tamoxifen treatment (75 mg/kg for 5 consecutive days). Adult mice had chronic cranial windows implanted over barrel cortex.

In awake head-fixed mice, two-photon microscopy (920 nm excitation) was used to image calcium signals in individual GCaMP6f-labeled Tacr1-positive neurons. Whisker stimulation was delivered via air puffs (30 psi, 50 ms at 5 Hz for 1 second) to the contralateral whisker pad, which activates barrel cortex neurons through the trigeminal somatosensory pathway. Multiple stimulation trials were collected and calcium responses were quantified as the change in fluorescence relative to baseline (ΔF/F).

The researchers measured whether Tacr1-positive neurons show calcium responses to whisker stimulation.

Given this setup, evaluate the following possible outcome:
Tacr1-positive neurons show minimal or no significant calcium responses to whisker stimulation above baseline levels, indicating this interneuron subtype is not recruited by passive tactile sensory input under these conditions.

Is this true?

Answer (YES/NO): NO